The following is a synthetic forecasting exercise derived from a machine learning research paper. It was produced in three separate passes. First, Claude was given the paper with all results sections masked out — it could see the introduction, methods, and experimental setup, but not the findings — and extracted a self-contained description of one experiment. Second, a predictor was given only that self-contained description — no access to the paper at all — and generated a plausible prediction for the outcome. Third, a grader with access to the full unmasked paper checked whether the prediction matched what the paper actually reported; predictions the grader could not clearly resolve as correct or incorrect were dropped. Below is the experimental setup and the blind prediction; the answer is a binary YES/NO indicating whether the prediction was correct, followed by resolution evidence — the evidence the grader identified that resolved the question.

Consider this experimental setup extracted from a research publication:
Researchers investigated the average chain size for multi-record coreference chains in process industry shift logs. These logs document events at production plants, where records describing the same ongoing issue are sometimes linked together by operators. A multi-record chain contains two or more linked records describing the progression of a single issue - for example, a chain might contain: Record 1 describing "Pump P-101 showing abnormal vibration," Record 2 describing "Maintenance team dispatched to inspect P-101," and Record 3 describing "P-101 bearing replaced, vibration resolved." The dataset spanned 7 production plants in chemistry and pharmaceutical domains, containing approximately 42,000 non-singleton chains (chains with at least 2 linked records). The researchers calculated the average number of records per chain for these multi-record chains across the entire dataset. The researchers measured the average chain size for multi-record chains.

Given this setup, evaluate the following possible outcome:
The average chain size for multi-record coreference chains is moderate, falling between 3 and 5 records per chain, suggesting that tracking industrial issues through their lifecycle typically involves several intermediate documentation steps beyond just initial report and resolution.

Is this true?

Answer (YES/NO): NO